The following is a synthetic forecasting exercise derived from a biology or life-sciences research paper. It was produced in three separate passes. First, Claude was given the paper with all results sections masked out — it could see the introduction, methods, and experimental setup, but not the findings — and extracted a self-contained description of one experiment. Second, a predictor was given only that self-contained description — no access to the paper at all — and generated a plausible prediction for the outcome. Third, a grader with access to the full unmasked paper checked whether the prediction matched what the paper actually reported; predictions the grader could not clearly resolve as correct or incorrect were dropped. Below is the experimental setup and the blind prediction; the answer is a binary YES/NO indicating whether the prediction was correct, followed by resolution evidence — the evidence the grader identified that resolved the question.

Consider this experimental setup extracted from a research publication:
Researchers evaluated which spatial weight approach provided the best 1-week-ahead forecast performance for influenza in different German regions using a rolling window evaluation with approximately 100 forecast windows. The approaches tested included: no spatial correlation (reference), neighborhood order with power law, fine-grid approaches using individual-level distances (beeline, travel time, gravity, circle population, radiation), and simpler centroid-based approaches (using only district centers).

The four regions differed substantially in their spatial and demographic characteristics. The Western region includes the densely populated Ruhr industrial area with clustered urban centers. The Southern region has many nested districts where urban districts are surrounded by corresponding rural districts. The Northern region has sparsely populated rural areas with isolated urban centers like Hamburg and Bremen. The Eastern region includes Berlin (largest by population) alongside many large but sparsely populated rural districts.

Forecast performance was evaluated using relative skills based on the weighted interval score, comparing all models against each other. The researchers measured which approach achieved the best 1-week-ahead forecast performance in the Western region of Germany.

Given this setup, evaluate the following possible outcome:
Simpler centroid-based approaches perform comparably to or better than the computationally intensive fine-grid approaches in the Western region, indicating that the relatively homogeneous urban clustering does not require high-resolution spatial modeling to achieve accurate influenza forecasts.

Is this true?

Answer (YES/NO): YES